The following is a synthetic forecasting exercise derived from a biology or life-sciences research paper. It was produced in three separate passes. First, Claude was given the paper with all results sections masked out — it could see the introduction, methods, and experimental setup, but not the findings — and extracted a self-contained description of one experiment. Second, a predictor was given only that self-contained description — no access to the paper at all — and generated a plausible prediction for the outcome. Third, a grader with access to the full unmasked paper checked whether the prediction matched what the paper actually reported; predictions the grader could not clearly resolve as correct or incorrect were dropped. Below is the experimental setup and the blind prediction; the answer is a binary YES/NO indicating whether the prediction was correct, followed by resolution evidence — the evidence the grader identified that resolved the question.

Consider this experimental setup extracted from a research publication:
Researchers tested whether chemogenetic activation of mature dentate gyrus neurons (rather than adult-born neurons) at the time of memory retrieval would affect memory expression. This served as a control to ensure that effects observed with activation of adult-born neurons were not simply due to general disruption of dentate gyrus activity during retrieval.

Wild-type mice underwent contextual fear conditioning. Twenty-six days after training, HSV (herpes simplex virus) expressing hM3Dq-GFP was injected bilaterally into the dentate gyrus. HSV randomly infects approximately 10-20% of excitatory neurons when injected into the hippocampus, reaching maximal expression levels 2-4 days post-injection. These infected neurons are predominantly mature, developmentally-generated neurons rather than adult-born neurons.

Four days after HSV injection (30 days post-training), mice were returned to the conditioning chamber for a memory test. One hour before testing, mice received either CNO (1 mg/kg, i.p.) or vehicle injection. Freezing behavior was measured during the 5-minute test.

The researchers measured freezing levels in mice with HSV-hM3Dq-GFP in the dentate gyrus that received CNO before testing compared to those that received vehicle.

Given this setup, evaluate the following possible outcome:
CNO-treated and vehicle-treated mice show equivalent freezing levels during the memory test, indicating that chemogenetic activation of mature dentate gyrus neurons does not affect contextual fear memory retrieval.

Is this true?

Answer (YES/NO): NO